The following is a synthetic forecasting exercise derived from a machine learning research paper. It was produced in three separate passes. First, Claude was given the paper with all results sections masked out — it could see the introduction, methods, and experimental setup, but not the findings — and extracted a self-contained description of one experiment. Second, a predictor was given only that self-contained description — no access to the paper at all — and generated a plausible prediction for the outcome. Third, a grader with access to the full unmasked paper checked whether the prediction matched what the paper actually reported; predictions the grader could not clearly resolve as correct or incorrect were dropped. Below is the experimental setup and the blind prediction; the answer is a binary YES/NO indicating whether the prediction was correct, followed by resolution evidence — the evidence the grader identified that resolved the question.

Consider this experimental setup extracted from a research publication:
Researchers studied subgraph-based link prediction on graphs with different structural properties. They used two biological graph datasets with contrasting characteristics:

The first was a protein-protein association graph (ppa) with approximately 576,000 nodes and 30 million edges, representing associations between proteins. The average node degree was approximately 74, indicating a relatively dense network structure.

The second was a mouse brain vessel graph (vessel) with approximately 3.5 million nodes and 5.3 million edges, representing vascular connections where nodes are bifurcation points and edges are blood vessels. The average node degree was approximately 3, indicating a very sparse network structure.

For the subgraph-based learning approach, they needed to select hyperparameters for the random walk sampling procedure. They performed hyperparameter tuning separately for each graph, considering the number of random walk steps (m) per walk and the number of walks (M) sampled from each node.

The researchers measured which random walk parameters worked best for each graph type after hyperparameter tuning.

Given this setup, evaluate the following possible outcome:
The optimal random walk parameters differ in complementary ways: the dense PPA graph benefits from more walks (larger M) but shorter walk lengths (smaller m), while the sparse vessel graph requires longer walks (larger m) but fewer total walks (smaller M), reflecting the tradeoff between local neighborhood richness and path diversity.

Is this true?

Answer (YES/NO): NO